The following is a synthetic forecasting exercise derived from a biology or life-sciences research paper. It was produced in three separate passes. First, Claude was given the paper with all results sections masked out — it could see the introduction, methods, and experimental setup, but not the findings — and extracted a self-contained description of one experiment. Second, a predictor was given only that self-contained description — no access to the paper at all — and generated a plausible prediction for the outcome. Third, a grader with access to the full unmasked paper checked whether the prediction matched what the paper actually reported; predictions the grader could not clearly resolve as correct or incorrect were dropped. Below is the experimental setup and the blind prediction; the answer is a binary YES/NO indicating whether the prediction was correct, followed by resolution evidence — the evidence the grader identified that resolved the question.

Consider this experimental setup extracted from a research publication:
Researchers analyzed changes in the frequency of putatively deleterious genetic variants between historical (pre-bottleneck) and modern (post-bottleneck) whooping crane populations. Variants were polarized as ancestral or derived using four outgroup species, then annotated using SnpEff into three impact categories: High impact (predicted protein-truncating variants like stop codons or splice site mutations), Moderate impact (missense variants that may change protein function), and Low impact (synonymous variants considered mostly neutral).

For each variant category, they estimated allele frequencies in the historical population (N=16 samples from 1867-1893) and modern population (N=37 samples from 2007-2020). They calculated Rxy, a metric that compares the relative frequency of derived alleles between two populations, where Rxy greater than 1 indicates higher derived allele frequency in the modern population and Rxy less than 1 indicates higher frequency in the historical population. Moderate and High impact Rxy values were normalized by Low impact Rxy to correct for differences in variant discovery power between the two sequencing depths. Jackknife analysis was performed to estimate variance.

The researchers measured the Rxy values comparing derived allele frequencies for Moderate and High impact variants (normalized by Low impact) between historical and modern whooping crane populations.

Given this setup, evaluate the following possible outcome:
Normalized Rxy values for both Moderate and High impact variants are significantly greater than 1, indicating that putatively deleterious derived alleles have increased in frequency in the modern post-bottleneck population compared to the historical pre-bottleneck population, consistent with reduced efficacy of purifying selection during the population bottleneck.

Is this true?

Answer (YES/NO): NO